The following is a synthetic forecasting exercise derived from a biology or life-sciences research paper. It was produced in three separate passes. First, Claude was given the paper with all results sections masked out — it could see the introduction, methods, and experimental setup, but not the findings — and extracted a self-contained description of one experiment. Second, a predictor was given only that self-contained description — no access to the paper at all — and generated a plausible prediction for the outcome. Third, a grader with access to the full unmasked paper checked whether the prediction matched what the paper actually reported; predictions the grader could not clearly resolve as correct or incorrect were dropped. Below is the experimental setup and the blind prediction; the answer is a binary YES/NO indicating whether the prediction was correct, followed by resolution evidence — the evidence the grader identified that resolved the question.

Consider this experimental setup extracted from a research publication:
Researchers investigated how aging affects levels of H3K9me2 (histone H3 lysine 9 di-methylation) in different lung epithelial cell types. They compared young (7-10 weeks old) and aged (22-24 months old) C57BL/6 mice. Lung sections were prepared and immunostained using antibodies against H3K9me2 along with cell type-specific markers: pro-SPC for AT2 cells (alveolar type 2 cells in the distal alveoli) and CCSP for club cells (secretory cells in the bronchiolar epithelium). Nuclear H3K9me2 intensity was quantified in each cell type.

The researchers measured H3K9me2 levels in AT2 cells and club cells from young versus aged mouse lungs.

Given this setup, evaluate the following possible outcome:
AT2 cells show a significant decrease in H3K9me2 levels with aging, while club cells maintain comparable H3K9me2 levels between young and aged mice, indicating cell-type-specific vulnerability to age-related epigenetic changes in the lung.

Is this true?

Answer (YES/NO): NO